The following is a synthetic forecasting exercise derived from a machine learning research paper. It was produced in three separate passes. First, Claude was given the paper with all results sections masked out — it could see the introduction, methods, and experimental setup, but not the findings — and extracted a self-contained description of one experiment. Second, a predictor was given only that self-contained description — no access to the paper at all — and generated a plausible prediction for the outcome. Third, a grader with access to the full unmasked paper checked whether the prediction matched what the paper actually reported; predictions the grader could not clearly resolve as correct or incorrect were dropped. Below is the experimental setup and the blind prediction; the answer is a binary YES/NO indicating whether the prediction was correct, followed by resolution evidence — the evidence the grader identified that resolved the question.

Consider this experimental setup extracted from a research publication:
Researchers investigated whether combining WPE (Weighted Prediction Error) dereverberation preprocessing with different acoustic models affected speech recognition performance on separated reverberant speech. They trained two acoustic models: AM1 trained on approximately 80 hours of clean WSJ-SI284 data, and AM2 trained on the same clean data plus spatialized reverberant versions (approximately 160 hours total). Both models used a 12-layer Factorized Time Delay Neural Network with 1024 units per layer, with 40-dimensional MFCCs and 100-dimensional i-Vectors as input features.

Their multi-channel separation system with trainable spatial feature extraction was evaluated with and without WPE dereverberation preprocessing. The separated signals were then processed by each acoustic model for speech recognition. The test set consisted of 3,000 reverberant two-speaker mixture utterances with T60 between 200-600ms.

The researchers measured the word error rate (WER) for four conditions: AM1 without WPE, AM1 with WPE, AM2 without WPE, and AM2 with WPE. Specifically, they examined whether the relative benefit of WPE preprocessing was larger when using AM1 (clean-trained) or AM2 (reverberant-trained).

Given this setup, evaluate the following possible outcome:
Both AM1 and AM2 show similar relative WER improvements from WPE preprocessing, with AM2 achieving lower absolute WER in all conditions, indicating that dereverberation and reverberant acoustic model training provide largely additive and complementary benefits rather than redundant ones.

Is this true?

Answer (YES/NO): NO